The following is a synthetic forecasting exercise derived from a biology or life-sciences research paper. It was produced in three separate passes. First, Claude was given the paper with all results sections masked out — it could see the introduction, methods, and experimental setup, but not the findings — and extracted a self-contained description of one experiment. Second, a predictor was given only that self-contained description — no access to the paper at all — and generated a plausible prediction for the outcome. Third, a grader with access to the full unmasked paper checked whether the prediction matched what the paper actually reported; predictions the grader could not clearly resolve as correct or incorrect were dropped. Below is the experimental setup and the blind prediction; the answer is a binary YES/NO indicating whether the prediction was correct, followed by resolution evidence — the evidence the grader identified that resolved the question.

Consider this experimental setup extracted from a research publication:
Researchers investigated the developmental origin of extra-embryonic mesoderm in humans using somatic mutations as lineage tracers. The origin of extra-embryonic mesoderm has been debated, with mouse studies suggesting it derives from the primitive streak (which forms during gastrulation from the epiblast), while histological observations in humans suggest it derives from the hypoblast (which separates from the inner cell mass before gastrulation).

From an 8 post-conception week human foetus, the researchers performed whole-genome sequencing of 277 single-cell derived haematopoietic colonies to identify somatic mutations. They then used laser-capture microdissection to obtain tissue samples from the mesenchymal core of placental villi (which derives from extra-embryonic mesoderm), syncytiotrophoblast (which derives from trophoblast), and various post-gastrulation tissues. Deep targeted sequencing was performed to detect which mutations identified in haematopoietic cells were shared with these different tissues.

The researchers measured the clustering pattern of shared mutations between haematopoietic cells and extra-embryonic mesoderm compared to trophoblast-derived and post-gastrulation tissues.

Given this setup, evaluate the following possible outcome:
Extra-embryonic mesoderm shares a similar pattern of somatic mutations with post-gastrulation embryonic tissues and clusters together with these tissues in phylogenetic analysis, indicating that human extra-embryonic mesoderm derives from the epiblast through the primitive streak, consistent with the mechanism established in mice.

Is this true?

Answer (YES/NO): NO